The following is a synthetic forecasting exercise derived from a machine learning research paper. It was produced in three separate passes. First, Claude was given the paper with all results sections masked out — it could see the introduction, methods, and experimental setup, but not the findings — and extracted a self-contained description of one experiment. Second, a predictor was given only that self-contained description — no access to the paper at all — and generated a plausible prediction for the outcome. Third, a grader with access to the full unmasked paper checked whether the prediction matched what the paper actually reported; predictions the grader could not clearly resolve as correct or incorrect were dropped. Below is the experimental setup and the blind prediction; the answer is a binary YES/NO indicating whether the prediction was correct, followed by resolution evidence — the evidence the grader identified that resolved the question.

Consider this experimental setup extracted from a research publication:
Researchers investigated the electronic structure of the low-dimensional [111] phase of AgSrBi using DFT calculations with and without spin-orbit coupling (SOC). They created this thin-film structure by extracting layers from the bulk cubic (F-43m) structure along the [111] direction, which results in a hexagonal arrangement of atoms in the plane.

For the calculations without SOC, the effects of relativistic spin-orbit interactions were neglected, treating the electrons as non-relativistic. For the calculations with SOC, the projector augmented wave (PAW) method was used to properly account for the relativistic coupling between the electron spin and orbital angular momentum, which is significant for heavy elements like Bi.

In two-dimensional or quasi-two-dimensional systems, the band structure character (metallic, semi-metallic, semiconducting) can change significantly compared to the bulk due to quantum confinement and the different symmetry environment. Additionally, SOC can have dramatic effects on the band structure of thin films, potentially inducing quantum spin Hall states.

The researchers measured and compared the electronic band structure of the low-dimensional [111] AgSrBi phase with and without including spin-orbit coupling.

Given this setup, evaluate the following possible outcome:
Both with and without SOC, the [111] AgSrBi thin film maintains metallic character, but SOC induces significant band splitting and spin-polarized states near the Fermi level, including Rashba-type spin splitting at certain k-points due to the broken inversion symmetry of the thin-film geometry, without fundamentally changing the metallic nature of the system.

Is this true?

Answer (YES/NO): NO